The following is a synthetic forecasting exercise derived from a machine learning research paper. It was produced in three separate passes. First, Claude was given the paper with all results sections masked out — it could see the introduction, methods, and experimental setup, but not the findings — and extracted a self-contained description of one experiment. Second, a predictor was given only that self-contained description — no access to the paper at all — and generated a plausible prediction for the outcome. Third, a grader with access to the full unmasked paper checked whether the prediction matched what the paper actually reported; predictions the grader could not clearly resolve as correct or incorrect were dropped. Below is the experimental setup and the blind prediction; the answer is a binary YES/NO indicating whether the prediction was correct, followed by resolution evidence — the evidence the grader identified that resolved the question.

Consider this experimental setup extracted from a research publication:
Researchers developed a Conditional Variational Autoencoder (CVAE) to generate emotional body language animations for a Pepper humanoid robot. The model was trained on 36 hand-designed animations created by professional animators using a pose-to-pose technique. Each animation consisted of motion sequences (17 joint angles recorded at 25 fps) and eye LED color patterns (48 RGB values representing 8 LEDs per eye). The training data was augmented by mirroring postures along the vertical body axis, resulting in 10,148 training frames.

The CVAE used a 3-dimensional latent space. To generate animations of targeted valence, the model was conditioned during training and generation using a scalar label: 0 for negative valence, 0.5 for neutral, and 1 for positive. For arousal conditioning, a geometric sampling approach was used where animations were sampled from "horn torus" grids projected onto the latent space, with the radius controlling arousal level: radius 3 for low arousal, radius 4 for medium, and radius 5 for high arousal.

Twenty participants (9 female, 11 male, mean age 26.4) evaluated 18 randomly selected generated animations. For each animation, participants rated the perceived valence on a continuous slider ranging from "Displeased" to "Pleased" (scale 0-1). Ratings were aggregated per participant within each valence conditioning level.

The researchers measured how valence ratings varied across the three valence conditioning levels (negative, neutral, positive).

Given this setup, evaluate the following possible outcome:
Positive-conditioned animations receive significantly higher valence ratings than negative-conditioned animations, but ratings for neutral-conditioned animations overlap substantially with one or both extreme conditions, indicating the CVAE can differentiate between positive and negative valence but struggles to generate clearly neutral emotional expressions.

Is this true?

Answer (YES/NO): YES